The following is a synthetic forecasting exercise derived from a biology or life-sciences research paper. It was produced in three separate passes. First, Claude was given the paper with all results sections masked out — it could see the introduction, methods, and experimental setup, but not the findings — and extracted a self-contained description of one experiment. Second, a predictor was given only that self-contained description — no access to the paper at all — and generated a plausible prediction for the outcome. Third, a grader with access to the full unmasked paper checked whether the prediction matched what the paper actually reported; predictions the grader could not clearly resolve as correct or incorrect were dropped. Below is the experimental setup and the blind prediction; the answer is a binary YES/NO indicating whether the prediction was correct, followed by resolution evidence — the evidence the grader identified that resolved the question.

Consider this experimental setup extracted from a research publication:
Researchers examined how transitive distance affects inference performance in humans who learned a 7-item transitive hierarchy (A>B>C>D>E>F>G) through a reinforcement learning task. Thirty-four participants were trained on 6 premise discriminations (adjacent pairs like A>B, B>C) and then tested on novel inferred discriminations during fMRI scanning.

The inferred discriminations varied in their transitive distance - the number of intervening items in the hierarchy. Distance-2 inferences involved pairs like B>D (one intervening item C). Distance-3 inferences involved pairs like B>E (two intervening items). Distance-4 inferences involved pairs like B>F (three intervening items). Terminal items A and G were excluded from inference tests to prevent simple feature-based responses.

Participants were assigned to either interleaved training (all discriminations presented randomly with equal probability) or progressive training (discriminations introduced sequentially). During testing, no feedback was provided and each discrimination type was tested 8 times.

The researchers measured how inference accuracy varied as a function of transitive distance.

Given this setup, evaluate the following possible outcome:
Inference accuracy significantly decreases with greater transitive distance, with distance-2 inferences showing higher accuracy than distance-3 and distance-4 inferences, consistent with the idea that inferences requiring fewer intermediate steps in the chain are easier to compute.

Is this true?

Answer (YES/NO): NO